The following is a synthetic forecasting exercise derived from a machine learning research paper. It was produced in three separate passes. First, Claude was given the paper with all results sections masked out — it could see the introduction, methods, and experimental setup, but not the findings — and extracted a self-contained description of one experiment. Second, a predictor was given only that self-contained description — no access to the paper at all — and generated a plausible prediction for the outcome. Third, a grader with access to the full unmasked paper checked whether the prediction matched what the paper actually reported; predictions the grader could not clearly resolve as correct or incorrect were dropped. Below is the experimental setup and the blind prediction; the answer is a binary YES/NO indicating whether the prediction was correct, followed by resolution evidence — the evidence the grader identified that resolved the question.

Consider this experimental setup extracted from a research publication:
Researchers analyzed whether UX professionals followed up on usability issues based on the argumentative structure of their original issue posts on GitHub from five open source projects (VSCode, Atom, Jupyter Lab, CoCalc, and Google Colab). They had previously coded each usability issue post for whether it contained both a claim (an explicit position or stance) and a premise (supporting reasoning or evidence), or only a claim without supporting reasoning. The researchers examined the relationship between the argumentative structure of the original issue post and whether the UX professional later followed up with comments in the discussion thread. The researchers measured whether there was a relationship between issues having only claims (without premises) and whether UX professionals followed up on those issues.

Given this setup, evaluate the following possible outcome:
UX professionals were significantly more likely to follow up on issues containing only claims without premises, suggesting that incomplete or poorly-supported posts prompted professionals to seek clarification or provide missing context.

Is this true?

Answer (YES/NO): NO